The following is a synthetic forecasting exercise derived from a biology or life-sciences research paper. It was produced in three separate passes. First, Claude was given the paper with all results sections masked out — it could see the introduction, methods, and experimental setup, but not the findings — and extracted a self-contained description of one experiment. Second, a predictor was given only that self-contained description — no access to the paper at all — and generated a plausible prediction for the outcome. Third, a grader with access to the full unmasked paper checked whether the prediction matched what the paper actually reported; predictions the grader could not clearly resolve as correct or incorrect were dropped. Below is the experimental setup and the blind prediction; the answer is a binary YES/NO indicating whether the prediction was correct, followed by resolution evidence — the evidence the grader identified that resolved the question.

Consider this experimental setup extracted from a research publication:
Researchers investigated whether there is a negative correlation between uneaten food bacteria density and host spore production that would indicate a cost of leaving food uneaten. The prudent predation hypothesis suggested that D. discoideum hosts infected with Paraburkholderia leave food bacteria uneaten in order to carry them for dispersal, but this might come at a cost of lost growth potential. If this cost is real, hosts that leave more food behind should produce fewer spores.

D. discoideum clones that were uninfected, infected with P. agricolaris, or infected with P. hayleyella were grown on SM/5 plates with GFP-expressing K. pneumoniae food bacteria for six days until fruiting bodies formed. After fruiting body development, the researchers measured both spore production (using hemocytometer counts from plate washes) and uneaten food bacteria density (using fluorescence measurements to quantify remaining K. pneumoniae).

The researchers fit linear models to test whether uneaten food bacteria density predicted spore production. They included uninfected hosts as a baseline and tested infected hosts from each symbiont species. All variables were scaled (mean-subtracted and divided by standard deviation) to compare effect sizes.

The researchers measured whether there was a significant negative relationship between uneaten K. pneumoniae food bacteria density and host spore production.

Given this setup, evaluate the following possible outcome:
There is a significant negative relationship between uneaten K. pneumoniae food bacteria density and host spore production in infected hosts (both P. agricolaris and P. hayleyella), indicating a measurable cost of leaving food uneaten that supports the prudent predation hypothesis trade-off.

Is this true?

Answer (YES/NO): NO